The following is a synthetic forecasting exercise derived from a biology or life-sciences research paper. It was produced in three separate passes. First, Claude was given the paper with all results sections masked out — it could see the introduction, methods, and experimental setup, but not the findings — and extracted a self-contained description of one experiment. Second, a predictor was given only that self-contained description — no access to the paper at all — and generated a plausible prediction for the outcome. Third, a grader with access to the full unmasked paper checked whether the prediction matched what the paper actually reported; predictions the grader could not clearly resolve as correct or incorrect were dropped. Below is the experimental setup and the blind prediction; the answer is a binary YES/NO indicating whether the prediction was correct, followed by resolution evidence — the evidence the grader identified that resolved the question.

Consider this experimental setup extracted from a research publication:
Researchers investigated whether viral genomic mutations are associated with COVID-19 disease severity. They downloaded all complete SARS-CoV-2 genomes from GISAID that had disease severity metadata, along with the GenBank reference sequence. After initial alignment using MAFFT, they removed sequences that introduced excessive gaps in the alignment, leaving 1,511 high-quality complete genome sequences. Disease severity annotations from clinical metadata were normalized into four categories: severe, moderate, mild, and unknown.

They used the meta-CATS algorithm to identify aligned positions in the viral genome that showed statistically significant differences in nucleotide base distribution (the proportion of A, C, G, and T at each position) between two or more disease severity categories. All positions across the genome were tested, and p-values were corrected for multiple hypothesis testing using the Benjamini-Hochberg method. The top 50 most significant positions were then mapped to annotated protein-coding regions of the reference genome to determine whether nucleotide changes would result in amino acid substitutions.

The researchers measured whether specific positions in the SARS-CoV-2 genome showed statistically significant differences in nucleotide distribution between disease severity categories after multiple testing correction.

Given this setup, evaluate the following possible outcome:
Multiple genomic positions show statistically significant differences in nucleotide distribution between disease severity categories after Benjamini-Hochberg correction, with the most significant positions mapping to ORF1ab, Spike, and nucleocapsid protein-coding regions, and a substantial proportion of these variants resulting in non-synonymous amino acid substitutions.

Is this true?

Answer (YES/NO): NO